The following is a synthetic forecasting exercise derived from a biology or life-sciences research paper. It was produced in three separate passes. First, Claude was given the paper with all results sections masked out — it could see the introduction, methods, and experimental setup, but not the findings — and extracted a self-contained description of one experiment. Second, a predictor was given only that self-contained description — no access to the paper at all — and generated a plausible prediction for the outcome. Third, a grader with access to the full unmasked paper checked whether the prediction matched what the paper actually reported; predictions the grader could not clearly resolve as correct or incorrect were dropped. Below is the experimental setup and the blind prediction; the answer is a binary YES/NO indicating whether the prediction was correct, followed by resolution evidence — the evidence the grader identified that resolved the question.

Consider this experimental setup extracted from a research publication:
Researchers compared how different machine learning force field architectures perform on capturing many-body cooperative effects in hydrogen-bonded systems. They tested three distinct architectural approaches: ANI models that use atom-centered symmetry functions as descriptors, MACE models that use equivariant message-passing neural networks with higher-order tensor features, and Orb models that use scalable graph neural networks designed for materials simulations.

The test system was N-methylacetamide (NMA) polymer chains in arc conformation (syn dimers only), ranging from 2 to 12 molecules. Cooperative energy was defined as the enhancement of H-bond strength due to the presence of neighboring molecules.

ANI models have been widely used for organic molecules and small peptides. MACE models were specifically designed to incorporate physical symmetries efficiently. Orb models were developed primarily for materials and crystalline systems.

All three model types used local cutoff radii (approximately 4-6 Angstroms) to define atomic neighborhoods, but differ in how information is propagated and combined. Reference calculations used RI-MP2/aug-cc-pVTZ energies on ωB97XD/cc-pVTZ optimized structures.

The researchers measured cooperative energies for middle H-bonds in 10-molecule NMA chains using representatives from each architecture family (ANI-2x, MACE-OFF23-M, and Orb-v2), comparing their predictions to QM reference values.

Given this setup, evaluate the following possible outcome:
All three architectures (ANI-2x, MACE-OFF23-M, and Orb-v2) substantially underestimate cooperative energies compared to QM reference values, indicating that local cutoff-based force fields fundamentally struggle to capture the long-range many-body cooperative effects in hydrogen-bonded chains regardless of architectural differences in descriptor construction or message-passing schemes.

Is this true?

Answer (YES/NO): NO